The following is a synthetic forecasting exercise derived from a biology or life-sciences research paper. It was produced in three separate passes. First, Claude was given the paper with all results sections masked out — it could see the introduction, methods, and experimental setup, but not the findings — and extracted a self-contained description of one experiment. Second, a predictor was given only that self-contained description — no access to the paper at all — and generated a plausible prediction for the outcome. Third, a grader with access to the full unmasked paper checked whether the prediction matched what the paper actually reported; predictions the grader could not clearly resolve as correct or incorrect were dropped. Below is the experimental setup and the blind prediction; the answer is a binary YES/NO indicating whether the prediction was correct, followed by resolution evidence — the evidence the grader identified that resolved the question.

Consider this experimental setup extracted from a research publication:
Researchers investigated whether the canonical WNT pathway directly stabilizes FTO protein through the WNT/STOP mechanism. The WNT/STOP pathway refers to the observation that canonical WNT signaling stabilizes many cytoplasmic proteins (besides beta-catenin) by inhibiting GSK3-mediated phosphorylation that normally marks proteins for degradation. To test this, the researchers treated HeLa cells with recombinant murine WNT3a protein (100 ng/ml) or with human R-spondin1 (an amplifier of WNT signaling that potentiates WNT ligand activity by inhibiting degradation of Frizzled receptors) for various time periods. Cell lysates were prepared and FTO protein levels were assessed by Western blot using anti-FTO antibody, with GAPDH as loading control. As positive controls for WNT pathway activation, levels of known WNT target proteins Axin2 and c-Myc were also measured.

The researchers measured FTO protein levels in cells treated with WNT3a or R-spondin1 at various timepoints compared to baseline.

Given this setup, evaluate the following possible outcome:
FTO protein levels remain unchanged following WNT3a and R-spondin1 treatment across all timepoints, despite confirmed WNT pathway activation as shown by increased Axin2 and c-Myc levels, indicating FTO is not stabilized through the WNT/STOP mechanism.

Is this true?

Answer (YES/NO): NO